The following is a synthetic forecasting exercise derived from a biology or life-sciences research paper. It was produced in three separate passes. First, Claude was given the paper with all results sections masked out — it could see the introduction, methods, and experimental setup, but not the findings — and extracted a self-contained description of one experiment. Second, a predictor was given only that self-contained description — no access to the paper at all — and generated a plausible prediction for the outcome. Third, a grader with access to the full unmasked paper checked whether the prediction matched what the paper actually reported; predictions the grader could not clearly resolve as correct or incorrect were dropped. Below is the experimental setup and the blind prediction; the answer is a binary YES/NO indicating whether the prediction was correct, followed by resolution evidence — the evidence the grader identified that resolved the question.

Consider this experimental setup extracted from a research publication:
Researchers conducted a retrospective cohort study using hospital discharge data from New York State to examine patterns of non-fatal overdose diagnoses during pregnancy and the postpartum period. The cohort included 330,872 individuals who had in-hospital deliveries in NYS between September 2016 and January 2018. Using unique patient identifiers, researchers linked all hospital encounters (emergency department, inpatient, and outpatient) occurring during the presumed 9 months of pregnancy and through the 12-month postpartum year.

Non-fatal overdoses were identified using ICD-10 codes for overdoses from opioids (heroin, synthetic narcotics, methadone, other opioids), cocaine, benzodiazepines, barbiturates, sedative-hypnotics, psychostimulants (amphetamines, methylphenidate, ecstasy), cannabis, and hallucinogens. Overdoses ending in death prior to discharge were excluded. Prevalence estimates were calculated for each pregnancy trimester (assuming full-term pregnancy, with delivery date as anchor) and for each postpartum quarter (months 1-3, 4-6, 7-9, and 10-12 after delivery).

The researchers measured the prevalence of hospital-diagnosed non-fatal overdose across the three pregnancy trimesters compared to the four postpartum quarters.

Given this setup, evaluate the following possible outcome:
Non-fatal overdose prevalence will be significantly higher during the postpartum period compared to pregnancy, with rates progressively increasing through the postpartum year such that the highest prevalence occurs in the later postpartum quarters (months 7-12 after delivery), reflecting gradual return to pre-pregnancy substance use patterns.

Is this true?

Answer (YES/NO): NO